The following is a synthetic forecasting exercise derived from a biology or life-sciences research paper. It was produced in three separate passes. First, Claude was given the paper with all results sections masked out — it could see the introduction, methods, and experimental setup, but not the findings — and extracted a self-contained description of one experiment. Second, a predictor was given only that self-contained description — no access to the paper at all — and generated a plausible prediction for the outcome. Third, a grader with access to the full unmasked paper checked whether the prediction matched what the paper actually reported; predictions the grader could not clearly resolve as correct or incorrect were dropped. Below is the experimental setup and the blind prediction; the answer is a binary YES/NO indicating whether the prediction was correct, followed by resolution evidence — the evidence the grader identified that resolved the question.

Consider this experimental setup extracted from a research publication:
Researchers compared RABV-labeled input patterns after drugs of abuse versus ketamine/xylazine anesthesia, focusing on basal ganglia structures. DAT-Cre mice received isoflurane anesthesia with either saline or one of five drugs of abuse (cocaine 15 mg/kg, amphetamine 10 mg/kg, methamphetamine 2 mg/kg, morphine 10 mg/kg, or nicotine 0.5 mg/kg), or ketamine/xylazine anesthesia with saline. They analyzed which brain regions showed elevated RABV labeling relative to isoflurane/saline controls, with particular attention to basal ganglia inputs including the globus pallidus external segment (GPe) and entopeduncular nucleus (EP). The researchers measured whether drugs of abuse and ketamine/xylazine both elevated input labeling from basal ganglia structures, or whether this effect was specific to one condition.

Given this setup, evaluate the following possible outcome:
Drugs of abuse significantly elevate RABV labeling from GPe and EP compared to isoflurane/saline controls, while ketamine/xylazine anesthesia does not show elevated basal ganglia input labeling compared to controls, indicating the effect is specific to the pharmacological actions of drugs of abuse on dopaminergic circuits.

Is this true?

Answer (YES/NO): YES